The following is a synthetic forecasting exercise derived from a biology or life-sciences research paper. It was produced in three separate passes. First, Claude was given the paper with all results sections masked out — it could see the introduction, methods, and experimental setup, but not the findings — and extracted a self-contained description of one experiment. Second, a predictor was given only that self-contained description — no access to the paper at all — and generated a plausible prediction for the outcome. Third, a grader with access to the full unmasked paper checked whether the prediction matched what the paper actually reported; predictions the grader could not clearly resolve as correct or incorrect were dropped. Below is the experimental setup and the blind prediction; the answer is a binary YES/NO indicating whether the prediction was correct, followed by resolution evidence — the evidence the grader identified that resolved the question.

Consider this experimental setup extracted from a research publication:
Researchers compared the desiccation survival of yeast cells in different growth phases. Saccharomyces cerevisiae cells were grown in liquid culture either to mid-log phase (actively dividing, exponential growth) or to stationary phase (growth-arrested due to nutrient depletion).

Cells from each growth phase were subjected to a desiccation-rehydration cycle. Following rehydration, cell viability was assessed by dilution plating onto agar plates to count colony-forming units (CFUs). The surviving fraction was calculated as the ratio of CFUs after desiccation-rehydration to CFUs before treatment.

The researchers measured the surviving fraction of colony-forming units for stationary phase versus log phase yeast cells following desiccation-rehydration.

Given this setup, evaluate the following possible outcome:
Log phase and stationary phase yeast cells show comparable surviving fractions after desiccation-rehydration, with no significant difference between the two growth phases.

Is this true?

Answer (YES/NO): NO